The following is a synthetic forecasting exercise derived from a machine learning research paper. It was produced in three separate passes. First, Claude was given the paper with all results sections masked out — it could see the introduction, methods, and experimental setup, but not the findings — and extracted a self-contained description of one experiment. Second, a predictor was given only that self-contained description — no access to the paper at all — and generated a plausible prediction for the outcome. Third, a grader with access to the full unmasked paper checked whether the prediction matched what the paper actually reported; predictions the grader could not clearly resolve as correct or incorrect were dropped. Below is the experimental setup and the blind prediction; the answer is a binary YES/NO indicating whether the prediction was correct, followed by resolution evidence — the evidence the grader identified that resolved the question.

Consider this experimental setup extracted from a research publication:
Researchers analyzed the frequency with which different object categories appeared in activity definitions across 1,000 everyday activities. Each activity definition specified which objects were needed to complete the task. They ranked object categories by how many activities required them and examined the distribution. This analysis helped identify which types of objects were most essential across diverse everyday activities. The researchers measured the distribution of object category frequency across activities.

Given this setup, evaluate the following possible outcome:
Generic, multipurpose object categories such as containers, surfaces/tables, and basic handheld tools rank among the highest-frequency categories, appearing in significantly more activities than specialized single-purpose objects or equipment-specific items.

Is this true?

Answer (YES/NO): NO